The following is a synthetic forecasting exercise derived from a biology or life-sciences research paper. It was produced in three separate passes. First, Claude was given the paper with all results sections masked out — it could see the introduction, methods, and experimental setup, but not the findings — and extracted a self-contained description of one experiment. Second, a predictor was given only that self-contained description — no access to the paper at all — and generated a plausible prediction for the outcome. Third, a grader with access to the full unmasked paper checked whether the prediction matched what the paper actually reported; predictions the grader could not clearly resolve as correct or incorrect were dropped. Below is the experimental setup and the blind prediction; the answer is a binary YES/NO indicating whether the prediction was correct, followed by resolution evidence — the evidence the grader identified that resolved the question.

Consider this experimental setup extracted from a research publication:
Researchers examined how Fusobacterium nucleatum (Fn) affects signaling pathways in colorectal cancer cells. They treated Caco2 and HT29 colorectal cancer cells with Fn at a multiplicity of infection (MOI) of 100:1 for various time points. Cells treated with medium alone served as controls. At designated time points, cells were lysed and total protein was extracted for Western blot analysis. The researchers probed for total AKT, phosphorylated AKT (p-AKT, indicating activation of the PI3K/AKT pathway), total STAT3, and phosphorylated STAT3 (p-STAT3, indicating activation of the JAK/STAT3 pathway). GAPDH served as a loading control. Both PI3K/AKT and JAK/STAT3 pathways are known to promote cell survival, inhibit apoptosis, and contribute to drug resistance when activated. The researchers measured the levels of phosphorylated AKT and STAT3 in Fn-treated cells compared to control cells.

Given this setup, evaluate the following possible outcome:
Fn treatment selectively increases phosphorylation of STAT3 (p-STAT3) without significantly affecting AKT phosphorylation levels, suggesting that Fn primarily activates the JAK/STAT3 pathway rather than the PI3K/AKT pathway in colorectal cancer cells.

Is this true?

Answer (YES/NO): NO